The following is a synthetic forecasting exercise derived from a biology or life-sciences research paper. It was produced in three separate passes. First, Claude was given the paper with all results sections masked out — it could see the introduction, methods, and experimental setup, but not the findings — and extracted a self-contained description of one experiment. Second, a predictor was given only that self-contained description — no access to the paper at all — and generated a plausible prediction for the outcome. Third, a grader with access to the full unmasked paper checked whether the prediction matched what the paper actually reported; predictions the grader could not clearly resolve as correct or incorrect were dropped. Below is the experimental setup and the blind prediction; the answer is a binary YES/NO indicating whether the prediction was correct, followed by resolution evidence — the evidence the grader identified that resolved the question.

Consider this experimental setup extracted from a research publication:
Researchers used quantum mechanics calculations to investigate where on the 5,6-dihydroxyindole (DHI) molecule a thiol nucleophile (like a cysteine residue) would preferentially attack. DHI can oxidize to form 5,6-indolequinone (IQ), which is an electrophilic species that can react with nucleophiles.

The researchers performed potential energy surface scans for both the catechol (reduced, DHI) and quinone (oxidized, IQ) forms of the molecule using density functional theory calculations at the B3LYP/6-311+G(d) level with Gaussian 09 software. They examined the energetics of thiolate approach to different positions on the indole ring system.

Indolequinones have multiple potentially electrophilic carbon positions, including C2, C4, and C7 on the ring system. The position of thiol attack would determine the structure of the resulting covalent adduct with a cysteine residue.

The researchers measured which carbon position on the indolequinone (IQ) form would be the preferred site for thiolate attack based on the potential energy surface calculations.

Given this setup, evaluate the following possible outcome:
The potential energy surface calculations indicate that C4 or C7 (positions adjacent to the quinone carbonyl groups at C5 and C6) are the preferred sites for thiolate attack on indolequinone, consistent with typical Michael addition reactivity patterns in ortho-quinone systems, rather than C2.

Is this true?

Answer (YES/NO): NO